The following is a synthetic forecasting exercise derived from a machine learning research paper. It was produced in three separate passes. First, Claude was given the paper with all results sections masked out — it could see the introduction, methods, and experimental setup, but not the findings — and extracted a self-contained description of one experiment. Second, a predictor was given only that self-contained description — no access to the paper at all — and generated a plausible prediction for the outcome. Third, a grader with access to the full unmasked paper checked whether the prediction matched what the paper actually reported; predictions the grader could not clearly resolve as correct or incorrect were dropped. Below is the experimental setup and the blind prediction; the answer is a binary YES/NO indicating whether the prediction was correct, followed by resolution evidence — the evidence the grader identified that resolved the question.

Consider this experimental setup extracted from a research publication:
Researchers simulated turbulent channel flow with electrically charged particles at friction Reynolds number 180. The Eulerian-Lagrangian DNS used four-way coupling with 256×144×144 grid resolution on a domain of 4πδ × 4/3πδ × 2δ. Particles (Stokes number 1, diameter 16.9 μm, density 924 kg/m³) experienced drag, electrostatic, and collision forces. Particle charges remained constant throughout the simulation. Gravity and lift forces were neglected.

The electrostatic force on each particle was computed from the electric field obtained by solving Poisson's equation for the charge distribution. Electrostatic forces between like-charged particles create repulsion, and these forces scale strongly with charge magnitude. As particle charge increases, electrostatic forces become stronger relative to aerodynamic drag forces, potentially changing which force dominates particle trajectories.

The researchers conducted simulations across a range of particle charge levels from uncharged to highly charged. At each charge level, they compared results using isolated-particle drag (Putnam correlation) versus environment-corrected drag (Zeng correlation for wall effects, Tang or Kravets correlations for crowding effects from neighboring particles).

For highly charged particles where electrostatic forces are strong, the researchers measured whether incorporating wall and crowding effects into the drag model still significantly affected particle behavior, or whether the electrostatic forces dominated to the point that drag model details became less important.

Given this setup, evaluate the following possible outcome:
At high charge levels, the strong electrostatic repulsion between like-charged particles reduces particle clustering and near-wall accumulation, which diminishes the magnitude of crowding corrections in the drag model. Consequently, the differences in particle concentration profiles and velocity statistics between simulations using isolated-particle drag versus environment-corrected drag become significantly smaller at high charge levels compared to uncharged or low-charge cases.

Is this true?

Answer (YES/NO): NO